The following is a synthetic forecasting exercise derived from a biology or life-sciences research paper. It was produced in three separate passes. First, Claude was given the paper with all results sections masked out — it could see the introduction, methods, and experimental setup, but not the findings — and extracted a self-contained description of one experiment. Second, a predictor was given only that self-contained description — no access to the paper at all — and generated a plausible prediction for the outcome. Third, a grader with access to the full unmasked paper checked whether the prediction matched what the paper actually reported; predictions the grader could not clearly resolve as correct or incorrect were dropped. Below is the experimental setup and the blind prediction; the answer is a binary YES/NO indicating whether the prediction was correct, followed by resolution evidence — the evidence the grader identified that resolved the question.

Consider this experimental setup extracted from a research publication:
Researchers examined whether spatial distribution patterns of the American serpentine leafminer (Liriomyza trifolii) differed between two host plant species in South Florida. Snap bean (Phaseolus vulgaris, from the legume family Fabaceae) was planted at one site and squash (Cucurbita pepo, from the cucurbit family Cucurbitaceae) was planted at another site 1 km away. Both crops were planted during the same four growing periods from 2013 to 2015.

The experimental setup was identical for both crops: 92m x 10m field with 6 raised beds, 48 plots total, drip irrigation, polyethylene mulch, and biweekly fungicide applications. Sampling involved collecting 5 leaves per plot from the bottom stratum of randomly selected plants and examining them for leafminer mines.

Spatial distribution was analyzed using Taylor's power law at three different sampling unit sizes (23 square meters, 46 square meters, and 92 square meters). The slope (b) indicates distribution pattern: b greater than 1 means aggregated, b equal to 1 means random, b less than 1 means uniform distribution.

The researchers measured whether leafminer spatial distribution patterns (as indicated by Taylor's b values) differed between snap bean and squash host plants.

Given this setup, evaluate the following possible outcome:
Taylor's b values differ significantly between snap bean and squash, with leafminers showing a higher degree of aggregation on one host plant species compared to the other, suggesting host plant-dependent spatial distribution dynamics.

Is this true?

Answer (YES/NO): NO